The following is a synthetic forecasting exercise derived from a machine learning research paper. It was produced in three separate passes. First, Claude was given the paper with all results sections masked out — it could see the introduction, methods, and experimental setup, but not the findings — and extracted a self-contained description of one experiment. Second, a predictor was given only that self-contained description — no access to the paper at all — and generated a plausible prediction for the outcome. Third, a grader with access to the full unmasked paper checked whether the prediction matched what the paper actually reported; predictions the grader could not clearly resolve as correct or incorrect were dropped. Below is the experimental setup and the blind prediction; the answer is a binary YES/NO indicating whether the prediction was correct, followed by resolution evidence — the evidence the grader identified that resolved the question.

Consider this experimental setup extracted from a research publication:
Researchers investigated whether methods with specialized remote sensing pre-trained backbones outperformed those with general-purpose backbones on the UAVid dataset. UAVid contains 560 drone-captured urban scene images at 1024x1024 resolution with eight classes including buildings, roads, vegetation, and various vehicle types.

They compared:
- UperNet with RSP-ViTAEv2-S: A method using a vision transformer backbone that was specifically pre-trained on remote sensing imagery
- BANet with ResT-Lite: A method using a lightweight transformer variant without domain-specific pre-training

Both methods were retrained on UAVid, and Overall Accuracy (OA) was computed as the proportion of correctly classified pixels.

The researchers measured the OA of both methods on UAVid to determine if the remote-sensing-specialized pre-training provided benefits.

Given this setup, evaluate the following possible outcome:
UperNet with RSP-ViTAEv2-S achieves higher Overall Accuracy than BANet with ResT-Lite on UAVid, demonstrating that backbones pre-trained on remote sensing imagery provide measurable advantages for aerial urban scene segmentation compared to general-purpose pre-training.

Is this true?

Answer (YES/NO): YES